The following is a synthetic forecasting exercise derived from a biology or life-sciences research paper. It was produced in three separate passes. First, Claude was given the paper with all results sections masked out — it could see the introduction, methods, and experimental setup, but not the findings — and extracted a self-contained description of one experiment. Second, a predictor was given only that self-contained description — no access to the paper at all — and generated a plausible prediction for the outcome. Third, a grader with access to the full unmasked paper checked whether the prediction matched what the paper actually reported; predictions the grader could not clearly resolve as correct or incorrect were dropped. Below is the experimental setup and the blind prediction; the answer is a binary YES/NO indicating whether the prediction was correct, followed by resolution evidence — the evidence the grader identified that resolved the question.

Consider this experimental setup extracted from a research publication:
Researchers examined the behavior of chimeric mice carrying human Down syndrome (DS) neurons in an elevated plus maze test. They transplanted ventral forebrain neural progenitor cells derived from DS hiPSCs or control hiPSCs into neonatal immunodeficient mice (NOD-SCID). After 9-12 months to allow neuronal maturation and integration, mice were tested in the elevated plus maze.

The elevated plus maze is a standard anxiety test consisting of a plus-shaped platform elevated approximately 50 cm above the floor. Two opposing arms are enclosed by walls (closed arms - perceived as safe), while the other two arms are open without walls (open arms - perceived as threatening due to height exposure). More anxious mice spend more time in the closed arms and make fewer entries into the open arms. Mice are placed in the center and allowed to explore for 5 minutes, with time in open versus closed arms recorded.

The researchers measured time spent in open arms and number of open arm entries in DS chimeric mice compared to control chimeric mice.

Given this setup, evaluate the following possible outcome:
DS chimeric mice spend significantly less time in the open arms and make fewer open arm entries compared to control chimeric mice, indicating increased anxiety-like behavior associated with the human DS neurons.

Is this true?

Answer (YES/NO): NO